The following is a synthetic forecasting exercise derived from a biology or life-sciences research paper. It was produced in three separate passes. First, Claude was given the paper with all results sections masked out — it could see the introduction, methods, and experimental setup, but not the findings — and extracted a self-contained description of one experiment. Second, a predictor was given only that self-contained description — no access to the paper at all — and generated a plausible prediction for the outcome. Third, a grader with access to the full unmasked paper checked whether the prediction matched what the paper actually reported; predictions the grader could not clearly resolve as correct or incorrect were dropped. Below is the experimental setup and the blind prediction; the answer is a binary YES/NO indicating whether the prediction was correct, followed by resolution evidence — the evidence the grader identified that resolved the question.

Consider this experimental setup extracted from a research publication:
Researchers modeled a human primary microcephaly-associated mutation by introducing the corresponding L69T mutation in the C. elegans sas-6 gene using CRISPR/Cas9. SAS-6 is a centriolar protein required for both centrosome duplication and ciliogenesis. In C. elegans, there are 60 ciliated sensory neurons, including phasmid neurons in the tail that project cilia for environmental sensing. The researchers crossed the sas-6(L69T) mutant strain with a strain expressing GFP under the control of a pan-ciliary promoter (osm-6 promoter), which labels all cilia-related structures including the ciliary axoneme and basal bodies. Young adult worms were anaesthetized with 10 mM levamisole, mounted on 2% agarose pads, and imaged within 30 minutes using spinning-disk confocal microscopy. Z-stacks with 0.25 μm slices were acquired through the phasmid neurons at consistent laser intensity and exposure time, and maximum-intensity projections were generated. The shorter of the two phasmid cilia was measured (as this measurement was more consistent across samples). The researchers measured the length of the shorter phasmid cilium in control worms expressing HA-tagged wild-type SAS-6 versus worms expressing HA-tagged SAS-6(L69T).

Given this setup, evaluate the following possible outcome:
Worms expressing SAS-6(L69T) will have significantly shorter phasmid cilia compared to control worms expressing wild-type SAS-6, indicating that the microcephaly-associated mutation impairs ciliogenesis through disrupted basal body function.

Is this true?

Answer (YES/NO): YES